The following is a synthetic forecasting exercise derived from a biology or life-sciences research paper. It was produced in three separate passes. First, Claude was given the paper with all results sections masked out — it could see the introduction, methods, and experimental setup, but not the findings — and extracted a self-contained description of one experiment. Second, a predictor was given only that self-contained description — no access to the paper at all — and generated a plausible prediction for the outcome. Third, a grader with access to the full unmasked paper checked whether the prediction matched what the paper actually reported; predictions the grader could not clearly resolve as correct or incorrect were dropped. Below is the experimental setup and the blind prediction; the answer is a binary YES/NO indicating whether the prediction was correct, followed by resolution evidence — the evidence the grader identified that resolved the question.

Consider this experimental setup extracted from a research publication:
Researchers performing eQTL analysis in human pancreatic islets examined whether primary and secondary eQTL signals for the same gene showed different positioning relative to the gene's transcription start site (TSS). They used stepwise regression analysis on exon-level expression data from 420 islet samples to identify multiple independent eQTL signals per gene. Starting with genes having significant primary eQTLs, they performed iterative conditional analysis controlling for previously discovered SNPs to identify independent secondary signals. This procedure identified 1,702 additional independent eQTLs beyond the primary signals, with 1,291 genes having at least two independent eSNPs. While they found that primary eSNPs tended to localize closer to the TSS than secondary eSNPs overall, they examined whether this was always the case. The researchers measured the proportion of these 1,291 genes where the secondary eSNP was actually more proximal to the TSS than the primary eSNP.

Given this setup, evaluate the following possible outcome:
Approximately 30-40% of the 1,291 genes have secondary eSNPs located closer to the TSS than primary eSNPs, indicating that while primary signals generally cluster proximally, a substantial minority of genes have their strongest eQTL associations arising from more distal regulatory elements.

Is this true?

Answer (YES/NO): YES